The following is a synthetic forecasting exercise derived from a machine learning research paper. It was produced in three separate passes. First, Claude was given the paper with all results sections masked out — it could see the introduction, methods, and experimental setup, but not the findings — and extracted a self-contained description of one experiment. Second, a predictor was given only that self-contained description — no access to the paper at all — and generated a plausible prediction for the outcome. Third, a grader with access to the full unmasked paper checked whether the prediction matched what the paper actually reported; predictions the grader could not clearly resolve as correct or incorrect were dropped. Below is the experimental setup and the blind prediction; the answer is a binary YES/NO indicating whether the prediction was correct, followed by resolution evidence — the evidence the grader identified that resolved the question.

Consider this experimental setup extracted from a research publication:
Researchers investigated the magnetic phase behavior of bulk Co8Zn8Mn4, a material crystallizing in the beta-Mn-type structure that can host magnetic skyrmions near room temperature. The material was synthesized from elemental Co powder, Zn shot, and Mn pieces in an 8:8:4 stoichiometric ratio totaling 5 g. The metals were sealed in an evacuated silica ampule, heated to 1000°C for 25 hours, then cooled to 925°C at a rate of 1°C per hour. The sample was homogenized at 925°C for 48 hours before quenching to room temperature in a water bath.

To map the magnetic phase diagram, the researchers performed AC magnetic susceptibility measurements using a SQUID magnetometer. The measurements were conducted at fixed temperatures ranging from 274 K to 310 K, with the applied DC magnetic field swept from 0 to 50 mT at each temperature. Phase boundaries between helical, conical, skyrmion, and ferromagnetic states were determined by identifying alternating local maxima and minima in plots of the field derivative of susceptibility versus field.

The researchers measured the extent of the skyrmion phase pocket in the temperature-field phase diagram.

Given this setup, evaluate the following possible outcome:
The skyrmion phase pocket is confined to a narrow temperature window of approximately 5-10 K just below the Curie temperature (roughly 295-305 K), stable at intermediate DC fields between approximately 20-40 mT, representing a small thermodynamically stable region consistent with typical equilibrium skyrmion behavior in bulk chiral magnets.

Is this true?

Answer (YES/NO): NO